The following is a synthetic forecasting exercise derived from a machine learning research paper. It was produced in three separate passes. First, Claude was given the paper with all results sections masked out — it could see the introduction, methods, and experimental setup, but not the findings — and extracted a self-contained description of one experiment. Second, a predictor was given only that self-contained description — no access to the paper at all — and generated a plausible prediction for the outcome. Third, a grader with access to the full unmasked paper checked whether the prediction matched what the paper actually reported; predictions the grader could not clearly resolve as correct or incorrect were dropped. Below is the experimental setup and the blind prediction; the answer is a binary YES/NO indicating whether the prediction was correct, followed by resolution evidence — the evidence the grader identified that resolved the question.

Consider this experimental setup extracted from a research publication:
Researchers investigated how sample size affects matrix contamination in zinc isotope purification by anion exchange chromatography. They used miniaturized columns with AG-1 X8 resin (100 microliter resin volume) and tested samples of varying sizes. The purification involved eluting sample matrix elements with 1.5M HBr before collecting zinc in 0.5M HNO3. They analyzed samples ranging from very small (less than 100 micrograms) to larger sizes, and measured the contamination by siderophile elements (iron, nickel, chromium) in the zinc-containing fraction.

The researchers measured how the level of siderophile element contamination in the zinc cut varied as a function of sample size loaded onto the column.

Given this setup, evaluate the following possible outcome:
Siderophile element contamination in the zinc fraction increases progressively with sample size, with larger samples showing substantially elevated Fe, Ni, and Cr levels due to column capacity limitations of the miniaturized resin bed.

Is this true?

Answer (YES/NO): NO